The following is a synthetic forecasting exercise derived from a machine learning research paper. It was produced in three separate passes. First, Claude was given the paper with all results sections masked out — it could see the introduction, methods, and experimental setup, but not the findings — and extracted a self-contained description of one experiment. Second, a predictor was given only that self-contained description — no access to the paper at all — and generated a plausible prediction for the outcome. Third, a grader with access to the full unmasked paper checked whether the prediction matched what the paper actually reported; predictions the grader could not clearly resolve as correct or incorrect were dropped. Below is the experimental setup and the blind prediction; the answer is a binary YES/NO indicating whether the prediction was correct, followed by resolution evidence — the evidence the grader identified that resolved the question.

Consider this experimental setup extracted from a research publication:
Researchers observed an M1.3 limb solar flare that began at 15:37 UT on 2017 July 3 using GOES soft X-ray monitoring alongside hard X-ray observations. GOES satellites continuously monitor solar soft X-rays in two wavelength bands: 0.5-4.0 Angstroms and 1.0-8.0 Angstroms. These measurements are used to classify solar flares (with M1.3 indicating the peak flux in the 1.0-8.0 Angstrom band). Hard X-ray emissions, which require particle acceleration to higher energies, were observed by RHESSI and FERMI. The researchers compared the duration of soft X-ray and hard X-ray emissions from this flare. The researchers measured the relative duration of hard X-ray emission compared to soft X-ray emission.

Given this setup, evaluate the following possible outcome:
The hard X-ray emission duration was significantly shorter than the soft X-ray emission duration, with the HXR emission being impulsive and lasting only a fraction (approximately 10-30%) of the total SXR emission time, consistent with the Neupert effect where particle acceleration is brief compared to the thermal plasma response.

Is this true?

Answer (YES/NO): NO